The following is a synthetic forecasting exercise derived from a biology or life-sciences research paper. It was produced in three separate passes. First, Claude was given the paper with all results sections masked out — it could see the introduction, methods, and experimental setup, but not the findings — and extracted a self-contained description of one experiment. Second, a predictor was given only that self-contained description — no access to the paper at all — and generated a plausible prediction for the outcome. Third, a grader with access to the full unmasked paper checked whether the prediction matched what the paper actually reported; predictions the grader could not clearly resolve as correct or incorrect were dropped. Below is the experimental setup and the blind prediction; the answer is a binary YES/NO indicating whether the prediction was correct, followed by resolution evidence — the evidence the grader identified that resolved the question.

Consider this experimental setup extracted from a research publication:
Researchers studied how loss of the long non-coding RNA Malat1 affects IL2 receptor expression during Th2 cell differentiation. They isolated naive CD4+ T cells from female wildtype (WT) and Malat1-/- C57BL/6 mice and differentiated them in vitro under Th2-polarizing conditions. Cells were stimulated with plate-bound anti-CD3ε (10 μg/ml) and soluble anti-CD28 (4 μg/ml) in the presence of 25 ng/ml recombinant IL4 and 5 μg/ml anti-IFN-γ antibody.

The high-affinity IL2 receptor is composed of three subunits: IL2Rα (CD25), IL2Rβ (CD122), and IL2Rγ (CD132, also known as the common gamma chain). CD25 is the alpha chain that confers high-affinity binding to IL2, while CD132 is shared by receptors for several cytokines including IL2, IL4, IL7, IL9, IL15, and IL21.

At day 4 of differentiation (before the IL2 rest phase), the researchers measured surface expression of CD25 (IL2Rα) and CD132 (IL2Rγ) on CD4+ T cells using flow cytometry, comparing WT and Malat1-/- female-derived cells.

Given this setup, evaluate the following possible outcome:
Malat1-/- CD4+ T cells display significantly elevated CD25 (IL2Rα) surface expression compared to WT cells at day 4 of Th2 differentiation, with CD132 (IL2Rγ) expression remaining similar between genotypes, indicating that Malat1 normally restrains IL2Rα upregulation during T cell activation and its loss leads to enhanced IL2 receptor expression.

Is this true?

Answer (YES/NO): NO